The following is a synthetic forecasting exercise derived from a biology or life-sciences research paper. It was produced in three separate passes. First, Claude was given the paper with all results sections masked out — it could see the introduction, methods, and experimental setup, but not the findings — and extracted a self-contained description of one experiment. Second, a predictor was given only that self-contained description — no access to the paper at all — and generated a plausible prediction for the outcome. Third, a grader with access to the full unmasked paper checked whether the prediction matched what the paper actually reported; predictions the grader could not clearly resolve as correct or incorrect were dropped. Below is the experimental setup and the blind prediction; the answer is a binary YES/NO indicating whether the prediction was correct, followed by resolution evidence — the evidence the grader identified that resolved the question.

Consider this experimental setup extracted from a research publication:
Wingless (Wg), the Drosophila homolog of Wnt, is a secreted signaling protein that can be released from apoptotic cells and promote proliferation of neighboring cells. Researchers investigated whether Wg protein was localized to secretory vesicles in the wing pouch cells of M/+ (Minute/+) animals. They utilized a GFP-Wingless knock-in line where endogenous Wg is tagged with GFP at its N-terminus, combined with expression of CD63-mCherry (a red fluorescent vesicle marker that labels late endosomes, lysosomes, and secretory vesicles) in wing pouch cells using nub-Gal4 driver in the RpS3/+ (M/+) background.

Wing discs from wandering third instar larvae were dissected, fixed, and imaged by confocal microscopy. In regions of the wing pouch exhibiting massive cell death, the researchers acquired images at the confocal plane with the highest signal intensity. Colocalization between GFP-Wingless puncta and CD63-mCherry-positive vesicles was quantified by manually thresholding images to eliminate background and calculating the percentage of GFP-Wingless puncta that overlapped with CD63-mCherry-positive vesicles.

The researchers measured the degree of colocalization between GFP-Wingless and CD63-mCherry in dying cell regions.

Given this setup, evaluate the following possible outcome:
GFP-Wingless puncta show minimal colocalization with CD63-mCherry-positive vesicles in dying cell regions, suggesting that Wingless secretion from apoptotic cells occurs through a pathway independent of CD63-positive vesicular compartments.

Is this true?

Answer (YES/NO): NO